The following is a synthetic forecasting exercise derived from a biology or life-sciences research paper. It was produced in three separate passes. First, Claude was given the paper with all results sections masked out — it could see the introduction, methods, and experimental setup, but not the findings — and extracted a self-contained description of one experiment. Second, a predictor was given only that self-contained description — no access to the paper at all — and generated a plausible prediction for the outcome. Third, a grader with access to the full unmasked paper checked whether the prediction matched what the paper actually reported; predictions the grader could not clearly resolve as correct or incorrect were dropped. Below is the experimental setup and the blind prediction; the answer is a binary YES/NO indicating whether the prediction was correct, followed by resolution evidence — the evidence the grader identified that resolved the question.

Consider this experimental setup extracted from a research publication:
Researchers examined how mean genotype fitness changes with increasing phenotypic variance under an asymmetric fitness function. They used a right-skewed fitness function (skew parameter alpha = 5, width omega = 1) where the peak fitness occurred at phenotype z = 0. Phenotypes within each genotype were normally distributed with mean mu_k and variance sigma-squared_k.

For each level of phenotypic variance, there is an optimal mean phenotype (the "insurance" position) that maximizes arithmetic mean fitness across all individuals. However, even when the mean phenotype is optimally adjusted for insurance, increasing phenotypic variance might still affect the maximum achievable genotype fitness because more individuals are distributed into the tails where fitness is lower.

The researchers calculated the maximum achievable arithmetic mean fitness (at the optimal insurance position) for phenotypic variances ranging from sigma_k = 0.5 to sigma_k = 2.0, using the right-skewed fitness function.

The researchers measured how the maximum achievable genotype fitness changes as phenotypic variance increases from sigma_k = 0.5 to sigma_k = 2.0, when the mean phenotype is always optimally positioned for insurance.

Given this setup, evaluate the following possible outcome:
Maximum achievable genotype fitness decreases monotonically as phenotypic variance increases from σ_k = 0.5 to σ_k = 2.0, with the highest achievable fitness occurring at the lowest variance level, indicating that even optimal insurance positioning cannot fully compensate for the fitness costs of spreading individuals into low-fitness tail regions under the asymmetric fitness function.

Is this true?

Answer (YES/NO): YES